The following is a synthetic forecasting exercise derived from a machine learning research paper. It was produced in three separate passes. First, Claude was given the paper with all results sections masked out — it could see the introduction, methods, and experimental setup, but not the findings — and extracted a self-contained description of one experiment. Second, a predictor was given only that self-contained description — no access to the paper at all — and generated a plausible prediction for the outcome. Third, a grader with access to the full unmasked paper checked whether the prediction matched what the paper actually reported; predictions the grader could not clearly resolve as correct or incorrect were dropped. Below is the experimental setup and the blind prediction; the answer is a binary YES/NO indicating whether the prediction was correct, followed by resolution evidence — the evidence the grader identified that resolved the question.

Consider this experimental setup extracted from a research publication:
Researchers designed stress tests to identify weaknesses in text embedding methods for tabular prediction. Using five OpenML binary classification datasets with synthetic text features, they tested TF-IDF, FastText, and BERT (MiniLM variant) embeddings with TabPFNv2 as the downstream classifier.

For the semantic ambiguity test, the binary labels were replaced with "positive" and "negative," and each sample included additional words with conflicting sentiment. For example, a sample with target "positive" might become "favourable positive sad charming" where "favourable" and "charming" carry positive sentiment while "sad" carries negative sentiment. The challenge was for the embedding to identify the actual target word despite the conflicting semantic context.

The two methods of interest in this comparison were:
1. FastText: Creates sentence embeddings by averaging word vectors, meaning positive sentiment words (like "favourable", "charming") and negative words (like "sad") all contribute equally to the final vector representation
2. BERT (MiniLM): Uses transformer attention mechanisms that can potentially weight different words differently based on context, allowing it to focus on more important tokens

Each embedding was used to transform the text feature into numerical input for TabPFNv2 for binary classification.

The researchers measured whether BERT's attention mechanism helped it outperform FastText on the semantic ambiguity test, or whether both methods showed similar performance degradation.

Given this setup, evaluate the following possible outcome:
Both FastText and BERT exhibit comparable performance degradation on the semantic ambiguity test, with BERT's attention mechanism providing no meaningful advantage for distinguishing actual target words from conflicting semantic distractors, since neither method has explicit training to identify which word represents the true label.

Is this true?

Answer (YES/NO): YES